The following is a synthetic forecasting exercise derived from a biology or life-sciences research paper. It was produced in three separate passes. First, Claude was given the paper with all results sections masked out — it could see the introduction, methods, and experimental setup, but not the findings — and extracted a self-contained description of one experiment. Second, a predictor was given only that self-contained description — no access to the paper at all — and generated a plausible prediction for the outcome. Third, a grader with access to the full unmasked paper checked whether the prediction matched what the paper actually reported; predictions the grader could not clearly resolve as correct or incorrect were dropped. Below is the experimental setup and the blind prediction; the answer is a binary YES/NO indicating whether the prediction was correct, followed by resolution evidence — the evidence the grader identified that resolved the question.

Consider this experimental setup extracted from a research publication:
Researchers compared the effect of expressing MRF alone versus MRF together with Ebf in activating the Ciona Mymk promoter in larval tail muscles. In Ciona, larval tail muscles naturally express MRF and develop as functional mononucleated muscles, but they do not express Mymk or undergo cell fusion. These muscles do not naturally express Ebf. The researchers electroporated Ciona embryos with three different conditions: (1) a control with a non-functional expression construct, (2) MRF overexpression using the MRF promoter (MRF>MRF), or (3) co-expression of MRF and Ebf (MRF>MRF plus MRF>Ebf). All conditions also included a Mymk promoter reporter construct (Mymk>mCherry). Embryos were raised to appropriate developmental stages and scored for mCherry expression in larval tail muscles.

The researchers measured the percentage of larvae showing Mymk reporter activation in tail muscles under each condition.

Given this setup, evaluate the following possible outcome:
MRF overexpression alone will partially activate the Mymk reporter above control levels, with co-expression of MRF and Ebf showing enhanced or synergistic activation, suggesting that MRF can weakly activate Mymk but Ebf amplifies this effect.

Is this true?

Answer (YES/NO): NO